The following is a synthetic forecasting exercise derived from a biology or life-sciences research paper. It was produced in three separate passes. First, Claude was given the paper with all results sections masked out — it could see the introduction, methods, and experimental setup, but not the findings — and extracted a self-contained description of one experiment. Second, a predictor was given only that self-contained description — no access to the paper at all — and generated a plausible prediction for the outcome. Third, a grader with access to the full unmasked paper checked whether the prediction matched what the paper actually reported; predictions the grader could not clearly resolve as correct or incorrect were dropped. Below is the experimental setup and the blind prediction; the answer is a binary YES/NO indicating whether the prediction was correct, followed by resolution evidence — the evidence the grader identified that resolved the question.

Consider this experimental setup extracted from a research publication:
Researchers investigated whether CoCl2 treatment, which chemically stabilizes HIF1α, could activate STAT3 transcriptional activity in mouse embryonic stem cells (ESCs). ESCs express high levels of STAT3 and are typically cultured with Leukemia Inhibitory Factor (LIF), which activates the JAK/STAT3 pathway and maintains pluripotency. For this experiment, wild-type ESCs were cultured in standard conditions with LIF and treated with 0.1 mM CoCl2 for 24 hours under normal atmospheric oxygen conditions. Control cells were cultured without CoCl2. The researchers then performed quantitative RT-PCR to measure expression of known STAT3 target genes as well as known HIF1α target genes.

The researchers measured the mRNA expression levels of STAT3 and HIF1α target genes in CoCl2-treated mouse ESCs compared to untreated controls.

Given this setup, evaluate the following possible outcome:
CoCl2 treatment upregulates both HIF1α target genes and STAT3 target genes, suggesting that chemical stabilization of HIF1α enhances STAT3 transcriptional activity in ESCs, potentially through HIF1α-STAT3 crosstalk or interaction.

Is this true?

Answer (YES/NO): NO